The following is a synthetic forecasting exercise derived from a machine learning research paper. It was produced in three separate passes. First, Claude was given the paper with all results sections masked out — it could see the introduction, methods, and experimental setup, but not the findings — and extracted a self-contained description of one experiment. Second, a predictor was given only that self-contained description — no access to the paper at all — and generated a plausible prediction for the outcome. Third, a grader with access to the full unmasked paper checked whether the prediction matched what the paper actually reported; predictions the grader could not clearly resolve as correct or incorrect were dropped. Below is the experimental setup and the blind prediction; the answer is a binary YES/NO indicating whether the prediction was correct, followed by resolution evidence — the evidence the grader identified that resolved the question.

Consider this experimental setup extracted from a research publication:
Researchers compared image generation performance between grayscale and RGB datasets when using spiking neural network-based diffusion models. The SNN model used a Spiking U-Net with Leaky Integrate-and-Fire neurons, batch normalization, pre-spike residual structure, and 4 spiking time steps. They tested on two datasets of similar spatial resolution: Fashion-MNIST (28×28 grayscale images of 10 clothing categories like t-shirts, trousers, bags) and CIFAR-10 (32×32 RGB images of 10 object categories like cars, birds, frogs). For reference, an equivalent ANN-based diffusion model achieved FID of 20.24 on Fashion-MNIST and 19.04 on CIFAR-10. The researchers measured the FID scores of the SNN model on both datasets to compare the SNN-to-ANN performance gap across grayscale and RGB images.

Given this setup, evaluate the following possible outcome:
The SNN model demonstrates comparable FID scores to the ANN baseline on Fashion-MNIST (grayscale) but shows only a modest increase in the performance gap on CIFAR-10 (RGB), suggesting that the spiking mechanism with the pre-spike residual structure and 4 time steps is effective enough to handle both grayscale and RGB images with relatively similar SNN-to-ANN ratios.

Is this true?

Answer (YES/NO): NO